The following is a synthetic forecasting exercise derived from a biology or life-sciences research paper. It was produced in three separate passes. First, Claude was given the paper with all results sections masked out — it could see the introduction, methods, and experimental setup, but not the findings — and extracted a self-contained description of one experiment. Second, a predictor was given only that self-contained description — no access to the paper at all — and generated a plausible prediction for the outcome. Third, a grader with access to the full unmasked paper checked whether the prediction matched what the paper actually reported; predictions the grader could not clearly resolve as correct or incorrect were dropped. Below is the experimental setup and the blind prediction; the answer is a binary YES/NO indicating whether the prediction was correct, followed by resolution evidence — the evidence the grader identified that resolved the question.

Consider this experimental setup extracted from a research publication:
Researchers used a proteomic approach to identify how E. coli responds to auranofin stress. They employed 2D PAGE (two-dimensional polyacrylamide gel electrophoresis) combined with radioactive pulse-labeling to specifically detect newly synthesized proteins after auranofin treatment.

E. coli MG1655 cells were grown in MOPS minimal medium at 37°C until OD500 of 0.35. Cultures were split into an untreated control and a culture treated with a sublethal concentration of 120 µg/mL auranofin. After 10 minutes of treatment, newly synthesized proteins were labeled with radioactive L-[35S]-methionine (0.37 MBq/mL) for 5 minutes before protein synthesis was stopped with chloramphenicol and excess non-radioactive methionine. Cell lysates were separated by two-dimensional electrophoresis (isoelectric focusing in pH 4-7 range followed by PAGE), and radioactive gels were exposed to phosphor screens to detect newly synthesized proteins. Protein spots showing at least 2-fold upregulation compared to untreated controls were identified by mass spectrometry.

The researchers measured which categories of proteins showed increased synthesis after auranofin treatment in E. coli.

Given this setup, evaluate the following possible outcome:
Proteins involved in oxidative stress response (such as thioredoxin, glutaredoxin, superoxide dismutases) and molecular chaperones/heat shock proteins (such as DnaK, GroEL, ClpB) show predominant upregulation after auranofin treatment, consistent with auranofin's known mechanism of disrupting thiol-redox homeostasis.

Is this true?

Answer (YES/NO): NO